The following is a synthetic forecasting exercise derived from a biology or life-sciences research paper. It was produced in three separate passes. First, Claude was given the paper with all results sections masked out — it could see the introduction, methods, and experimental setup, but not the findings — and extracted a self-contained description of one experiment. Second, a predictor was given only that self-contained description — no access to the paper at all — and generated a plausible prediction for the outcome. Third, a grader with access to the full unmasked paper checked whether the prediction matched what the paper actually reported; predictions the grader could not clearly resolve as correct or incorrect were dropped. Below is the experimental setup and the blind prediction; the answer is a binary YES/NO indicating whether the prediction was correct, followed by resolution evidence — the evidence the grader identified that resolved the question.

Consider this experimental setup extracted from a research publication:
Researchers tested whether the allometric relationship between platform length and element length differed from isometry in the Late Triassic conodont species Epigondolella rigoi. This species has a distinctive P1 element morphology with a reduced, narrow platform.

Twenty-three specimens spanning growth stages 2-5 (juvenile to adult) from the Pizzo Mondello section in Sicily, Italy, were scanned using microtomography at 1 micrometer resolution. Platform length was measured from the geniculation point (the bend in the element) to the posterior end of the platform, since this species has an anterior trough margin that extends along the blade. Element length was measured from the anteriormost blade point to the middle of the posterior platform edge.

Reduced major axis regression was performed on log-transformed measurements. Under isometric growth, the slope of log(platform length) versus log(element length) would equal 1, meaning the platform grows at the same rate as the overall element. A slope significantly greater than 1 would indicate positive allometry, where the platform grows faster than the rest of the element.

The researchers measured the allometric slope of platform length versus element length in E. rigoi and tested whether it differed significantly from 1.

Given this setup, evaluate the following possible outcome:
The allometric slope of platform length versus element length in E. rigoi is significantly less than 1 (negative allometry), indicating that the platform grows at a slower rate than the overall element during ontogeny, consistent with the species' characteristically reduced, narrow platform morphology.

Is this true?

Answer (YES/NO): NO